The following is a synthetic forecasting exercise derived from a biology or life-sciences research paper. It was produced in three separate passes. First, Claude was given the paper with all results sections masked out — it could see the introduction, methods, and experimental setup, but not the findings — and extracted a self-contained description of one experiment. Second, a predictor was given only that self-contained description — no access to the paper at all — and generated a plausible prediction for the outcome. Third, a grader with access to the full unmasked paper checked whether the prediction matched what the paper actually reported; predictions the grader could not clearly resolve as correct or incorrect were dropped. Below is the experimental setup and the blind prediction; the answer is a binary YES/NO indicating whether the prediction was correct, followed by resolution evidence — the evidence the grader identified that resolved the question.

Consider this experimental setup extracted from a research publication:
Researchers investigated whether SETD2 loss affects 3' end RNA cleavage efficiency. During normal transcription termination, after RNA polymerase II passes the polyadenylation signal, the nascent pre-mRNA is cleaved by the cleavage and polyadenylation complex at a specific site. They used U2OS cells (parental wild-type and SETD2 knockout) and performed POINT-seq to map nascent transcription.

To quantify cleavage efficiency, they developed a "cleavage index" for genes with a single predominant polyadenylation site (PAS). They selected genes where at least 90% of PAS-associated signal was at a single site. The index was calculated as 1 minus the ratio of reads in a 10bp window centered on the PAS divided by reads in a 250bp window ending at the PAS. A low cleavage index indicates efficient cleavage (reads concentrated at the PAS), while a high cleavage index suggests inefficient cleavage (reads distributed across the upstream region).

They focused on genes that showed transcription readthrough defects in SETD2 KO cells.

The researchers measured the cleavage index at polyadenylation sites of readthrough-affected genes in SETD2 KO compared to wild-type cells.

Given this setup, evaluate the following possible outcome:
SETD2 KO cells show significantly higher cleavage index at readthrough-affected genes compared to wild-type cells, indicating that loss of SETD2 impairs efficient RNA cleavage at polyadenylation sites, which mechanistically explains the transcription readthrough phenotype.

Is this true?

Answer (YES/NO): NO